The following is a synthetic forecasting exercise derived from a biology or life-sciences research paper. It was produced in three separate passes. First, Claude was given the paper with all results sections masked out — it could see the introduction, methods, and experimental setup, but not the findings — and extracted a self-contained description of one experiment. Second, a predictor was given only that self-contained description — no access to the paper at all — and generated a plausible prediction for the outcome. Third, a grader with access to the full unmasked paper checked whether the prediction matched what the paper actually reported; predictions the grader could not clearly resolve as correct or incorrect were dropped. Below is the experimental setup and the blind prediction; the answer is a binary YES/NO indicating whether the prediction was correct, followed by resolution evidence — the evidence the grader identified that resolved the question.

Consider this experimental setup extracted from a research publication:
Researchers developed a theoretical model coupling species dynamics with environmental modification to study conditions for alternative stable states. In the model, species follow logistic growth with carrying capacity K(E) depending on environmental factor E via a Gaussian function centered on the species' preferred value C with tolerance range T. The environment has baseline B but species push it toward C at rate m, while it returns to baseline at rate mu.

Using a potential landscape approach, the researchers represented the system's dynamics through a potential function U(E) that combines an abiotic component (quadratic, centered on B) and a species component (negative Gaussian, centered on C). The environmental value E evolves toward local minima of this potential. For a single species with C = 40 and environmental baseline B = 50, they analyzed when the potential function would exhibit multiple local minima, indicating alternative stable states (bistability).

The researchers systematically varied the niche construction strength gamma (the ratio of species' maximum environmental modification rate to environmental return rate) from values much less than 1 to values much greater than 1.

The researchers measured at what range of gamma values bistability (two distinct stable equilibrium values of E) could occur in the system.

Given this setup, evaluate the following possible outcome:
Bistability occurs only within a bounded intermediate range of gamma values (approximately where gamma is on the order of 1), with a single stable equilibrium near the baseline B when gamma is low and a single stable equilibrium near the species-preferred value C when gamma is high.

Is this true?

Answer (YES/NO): NO